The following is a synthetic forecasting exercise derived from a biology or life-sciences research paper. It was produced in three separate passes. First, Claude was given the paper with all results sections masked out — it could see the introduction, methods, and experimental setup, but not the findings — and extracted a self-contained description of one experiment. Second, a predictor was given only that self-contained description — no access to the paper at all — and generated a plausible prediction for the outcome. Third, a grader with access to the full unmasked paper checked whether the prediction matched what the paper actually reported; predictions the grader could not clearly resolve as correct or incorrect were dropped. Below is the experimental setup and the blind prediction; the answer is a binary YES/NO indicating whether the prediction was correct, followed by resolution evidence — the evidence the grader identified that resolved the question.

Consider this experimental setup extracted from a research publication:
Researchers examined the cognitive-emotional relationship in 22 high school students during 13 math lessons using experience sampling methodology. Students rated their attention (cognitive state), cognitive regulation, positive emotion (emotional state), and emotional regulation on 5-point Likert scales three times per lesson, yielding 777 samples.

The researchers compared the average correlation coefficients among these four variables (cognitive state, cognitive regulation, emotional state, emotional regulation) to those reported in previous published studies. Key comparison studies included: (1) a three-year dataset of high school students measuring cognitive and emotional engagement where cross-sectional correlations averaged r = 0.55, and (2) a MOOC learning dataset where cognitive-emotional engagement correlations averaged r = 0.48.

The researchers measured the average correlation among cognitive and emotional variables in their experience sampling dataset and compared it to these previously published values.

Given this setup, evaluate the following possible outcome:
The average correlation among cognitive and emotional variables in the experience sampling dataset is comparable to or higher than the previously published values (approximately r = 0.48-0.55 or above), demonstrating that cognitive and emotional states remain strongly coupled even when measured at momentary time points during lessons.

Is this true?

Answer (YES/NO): YES